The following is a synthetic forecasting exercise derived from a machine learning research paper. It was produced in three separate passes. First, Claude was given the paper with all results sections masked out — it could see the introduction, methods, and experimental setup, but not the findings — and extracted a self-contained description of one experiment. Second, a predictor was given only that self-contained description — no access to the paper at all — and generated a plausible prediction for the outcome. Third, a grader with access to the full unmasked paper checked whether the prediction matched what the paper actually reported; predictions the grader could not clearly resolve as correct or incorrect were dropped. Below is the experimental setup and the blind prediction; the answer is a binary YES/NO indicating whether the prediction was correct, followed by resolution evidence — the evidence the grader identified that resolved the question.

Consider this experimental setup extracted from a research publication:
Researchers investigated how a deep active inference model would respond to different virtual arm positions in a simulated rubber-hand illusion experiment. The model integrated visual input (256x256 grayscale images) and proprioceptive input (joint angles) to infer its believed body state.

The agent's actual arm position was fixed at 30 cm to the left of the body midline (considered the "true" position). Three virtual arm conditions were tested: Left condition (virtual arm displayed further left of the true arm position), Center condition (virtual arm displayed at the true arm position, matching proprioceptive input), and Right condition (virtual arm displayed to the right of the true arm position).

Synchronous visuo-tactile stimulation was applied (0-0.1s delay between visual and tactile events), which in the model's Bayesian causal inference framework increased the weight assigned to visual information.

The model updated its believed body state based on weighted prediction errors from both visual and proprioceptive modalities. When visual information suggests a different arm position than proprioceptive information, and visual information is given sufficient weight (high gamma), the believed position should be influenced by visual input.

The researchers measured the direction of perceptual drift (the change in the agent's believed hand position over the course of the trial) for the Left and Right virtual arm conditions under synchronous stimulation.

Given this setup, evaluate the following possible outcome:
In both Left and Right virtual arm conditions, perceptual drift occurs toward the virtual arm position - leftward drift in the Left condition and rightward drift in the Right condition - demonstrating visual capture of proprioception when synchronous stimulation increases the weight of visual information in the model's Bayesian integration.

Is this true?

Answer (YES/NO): YES